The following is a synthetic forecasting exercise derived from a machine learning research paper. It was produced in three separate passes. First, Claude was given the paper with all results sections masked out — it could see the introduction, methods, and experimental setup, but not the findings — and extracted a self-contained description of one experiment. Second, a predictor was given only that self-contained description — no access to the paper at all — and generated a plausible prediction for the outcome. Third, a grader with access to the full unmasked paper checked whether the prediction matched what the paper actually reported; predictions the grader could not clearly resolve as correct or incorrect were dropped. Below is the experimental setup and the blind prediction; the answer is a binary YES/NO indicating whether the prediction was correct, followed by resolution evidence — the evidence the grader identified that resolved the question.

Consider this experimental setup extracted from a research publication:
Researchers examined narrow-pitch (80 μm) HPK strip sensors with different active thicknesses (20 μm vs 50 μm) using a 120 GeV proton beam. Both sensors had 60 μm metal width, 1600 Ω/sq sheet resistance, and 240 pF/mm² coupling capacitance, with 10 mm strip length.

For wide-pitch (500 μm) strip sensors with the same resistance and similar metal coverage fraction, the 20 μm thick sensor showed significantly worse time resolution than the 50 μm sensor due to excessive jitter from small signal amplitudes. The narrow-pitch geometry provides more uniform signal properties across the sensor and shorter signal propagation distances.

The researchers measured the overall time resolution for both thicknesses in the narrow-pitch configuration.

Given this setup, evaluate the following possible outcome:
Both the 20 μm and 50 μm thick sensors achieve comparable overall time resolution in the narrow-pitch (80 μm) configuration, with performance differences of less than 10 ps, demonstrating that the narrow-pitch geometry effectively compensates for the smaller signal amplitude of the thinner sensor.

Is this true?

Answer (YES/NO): YES